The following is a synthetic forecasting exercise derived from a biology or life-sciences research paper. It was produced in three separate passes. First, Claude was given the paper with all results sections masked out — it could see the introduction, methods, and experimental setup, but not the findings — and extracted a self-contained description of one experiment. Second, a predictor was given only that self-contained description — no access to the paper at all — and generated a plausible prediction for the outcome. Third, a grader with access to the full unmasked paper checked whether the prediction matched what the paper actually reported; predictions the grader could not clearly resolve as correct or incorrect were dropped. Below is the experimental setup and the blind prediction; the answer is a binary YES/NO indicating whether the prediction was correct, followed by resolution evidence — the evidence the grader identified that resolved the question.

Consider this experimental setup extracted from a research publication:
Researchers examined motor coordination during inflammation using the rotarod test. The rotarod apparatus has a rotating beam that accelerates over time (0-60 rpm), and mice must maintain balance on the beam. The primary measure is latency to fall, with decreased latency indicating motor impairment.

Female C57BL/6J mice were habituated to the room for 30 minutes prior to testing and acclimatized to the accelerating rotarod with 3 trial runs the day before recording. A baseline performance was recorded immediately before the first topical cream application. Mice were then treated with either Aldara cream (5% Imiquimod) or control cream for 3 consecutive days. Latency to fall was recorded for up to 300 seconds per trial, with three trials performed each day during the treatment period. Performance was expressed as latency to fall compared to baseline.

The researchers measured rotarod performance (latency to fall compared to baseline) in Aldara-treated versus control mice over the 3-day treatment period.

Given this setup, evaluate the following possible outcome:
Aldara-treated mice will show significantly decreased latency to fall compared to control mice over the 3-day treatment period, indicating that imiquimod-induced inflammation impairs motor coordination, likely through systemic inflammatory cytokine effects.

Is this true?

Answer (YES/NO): NO